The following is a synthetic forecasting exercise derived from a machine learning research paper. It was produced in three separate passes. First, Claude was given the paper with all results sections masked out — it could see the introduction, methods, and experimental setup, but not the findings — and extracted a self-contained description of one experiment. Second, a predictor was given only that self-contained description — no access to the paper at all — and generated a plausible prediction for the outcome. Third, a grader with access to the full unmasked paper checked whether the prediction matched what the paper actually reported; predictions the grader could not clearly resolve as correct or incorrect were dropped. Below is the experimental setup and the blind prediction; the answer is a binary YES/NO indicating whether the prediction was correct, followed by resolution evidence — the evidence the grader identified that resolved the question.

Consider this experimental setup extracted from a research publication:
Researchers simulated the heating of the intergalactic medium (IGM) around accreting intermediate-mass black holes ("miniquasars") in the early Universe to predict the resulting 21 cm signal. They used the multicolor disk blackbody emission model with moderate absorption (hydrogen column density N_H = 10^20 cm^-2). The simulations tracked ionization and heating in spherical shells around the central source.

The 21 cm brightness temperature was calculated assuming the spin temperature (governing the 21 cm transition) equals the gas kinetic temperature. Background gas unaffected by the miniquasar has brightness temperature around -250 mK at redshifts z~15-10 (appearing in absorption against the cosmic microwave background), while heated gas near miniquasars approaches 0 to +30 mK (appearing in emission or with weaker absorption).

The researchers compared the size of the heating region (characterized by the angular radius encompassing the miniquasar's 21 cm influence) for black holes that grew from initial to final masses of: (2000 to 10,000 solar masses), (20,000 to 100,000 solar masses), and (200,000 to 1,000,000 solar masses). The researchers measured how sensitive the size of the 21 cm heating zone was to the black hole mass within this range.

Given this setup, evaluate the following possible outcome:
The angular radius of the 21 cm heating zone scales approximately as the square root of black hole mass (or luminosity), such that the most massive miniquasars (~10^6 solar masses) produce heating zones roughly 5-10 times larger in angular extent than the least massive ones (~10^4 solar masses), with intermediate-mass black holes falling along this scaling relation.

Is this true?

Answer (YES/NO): NO